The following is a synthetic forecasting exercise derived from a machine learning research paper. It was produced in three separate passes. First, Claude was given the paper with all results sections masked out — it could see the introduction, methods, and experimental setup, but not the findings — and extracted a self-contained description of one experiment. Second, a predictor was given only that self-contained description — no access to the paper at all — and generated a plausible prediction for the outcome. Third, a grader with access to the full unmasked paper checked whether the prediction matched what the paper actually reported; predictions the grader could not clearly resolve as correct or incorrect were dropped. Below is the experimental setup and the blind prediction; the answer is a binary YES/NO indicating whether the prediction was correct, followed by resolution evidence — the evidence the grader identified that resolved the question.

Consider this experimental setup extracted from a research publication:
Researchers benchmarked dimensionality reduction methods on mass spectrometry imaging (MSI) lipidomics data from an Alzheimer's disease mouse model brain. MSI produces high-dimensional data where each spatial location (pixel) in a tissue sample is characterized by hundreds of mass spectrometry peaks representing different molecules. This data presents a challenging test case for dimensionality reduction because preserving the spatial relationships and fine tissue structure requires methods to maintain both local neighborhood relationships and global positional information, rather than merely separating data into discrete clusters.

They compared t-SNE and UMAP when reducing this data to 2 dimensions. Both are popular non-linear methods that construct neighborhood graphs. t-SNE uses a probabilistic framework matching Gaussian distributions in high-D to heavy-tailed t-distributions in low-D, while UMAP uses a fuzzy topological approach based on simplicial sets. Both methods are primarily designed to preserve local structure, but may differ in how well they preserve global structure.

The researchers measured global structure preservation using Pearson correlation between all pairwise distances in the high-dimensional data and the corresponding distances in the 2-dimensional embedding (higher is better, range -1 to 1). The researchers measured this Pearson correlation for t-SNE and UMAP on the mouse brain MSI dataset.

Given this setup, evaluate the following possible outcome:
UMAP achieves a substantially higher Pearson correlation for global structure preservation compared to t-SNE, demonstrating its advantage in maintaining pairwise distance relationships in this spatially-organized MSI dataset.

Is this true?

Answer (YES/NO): YES